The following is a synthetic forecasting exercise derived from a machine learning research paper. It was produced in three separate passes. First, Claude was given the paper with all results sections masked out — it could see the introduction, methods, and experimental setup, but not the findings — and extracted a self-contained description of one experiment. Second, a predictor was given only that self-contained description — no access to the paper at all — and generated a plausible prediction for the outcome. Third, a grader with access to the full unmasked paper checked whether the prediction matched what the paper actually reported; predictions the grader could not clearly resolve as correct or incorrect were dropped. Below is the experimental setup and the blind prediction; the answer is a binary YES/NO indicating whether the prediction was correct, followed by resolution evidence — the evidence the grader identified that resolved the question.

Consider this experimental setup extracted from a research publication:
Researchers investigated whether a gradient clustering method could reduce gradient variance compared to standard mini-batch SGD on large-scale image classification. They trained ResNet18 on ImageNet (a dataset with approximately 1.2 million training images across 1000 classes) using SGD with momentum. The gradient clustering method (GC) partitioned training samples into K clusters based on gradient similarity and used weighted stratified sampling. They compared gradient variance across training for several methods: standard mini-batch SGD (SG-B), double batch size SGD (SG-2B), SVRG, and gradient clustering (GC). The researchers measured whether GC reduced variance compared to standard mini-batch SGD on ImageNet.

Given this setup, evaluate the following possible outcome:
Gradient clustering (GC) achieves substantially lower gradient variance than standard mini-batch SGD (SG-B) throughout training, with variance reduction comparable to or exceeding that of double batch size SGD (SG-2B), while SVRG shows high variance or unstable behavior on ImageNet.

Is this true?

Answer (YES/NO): NO